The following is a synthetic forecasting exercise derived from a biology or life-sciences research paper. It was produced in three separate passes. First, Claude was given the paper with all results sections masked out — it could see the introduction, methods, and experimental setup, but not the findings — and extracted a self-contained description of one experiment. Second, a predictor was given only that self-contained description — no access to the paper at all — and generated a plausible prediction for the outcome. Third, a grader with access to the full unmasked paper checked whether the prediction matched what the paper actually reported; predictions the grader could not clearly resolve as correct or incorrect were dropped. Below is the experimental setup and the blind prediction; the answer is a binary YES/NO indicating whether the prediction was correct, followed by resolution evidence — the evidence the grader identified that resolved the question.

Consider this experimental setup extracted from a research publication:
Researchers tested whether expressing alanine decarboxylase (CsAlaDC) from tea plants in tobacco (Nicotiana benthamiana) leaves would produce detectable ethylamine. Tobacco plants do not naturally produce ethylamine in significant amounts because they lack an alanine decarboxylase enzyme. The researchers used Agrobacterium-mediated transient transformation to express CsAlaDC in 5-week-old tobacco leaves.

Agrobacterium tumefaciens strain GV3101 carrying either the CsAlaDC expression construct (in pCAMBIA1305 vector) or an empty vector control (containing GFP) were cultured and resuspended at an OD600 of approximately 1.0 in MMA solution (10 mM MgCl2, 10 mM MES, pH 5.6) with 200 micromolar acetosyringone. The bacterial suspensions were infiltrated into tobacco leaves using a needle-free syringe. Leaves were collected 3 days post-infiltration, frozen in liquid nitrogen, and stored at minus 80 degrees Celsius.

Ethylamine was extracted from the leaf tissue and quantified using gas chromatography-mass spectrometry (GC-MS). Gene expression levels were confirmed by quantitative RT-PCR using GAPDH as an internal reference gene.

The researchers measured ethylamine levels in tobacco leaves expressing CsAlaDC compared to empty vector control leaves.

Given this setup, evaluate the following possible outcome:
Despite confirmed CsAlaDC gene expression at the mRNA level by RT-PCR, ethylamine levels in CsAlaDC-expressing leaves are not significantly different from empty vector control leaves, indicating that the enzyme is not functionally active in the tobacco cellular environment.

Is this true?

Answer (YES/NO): NO